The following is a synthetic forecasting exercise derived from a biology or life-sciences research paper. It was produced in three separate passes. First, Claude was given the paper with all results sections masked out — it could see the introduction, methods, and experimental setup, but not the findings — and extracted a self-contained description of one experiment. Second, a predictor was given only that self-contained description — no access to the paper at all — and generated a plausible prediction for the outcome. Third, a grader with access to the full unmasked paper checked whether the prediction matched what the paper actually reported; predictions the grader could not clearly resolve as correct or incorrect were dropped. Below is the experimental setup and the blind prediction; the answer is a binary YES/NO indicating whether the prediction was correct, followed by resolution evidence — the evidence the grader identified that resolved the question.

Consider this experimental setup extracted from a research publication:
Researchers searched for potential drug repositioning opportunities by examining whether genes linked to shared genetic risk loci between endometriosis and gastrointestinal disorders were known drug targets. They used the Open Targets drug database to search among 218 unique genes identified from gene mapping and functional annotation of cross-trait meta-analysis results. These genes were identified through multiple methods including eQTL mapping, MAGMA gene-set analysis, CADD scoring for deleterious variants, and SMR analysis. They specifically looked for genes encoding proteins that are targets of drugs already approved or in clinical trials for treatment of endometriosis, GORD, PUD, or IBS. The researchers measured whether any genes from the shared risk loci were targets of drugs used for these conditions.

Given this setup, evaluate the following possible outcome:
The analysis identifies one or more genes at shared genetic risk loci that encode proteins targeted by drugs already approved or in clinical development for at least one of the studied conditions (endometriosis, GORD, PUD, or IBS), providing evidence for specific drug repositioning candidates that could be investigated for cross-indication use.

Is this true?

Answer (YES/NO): YES